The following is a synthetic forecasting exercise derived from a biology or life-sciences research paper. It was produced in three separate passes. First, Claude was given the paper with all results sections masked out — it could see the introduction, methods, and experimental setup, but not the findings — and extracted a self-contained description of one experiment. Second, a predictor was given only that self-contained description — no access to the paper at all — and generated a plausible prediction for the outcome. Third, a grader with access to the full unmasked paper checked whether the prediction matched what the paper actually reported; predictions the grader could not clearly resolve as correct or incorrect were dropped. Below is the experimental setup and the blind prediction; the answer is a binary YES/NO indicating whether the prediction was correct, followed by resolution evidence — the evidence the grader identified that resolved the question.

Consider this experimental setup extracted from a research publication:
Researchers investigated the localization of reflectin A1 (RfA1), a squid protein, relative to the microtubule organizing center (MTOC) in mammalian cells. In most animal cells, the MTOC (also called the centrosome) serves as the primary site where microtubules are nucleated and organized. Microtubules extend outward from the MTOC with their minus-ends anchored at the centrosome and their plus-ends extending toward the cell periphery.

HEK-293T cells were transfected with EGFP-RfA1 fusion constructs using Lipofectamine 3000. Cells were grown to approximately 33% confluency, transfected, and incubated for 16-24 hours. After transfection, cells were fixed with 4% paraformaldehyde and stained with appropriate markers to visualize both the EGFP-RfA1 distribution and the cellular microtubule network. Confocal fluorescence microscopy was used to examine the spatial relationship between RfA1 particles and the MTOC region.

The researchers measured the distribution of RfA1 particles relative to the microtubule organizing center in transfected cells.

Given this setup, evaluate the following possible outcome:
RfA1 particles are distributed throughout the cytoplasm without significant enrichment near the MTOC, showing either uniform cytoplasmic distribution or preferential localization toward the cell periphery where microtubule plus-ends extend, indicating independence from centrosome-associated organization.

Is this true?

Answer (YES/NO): NO